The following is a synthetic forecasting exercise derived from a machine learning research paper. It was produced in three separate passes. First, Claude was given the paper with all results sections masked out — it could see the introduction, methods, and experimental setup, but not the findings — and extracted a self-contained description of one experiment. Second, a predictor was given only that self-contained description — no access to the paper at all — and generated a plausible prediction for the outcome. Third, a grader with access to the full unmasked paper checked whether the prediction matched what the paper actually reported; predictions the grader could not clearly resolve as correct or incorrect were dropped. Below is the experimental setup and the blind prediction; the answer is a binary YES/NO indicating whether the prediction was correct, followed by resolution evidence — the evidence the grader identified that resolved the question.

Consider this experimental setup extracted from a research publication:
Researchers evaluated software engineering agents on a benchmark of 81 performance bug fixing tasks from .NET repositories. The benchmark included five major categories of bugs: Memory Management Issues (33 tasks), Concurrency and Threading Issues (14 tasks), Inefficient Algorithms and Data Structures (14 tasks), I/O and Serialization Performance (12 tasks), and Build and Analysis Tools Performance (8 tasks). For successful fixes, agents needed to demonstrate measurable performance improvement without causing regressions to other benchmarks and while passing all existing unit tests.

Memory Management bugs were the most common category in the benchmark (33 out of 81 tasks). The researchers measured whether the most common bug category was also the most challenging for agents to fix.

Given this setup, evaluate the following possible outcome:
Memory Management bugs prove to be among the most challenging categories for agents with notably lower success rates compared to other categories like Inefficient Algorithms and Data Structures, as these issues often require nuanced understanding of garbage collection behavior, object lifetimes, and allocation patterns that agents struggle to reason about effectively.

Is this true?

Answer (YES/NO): NO